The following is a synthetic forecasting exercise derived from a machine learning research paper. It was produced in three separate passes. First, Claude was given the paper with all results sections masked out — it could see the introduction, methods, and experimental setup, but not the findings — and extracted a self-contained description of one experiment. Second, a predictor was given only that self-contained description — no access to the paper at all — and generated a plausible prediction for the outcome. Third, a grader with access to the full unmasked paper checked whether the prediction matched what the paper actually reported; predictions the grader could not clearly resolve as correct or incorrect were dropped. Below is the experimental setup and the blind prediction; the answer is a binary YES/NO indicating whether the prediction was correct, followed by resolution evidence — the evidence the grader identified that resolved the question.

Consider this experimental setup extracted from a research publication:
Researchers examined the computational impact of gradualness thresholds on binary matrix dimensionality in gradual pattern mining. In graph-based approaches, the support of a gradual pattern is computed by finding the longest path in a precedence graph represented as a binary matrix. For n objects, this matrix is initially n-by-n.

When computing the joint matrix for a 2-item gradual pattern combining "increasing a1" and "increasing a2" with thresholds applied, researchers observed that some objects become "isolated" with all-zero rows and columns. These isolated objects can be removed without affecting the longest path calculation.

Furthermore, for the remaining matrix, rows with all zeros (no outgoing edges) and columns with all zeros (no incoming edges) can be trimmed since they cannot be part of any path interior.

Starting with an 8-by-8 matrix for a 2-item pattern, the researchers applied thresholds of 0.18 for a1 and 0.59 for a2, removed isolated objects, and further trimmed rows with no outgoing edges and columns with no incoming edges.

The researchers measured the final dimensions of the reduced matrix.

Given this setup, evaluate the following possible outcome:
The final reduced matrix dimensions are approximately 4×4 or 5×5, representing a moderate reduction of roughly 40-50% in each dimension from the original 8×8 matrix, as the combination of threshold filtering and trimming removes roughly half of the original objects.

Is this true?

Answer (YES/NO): NO